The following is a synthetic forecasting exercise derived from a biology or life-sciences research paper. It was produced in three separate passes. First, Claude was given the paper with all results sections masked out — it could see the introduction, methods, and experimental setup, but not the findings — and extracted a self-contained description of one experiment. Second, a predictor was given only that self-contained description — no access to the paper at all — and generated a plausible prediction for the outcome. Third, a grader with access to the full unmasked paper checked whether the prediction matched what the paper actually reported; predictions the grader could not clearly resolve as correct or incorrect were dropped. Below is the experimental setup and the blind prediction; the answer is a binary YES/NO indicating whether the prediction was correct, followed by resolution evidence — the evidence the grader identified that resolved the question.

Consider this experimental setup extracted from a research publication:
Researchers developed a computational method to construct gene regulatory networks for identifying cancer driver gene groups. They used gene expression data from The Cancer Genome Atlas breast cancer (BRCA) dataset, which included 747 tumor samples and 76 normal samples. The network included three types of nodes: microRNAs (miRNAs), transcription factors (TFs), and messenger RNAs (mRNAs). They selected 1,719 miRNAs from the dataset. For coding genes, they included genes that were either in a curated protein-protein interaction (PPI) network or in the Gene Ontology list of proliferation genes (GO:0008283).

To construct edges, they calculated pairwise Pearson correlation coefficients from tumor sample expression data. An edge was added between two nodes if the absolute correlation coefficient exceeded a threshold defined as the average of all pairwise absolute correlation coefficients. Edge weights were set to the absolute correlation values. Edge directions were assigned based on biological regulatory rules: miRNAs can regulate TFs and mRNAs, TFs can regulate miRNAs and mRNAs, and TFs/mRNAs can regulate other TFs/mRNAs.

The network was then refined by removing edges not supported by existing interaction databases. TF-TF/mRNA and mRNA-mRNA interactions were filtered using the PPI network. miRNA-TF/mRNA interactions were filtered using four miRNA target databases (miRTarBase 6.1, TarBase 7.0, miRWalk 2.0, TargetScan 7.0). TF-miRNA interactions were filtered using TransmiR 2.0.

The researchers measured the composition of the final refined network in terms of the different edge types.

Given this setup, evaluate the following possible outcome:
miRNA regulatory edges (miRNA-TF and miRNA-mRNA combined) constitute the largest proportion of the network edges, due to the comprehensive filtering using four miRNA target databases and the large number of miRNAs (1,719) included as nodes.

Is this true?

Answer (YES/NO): YES